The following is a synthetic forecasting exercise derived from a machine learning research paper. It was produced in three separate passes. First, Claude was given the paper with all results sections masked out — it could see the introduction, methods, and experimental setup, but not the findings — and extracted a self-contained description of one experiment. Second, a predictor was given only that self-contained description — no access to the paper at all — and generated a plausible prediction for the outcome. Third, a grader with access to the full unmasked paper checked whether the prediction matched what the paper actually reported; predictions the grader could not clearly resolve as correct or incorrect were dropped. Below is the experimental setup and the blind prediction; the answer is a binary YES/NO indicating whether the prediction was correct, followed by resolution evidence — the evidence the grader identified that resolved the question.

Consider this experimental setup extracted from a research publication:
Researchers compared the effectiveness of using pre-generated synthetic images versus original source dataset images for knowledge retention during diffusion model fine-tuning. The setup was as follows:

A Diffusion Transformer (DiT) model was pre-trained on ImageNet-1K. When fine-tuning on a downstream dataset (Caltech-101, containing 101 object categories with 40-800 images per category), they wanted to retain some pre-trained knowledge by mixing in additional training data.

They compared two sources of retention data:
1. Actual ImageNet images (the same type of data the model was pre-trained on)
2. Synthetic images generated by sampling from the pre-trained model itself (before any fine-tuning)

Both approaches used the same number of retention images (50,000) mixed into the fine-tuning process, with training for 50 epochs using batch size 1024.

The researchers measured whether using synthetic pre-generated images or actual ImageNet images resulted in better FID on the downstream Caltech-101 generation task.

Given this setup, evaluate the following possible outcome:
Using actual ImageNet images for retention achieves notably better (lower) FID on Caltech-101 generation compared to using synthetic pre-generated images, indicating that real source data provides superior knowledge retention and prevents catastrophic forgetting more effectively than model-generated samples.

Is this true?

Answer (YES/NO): NO